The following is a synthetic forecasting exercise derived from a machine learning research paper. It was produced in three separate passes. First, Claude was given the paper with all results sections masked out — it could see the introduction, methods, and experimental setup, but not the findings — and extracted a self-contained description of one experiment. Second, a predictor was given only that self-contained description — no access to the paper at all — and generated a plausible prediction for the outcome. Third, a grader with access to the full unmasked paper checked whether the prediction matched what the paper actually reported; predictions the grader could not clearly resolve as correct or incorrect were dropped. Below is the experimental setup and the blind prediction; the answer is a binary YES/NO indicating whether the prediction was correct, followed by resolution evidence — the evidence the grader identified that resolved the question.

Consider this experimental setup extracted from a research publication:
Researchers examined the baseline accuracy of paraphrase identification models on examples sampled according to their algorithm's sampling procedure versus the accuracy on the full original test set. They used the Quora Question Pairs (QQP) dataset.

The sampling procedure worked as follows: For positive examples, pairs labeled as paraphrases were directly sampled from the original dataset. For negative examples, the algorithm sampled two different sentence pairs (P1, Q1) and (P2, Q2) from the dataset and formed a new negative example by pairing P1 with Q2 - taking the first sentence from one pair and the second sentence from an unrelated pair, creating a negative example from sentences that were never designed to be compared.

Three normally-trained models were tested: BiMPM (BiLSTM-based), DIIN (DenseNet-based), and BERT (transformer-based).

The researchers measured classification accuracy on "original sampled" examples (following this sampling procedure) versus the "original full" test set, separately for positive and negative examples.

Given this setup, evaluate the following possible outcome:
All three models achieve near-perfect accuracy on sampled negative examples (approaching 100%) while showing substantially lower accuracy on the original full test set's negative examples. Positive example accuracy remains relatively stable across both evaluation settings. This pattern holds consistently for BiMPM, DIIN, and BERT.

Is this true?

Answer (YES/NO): YES